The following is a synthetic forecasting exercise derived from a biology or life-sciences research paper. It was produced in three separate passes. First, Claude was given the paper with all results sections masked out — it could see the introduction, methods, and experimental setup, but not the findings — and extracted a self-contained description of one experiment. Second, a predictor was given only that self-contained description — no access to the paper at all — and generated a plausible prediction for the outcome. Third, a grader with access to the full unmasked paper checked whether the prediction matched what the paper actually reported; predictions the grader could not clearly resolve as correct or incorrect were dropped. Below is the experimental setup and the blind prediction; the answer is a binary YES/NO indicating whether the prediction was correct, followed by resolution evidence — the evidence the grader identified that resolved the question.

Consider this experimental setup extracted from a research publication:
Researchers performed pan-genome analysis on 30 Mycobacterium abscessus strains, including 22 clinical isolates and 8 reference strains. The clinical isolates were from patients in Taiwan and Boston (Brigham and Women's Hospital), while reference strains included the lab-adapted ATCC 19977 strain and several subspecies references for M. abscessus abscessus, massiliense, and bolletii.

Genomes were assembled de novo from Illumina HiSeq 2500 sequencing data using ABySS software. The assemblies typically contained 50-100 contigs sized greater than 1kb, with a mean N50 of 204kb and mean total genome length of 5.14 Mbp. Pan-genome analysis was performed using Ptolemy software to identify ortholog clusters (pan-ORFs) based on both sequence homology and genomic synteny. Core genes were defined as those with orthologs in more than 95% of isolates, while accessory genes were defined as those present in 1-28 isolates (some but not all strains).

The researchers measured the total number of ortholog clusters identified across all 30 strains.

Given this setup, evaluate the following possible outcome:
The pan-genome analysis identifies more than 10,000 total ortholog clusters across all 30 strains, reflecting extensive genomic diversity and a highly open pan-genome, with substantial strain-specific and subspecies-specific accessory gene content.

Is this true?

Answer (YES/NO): YES